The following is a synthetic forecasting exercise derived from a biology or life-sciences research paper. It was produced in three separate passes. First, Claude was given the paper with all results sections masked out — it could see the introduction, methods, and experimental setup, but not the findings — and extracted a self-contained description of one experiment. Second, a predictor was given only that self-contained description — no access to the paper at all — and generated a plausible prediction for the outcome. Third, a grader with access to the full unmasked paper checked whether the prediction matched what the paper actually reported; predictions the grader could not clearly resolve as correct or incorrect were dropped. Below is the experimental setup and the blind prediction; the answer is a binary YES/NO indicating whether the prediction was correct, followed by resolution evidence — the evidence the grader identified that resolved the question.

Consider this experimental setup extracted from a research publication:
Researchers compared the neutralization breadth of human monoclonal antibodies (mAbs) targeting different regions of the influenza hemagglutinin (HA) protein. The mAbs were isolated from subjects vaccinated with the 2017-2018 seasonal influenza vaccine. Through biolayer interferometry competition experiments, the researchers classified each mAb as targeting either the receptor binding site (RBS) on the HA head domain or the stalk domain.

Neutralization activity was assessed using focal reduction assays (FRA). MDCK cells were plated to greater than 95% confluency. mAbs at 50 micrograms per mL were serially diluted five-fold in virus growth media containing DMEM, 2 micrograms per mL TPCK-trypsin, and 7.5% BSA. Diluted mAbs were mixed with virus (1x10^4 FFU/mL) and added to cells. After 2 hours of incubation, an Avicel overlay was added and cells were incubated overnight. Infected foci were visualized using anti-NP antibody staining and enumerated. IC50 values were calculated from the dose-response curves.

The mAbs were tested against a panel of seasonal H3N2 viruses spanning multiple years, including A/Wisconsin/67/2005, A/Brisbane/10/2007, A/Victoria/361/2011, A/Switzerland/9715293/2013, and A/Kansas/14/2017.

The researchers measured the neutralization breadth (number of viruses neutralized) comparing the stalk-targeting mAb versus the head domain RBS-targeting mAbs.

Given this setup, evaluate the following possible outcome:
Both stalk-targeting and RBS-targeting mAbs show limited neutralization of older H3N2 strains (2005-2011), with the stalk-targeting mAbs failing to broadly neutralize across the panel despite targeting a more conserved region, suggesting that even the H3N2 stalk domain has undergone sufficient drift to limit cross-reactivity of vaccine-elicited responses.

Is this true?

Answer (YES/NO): NO